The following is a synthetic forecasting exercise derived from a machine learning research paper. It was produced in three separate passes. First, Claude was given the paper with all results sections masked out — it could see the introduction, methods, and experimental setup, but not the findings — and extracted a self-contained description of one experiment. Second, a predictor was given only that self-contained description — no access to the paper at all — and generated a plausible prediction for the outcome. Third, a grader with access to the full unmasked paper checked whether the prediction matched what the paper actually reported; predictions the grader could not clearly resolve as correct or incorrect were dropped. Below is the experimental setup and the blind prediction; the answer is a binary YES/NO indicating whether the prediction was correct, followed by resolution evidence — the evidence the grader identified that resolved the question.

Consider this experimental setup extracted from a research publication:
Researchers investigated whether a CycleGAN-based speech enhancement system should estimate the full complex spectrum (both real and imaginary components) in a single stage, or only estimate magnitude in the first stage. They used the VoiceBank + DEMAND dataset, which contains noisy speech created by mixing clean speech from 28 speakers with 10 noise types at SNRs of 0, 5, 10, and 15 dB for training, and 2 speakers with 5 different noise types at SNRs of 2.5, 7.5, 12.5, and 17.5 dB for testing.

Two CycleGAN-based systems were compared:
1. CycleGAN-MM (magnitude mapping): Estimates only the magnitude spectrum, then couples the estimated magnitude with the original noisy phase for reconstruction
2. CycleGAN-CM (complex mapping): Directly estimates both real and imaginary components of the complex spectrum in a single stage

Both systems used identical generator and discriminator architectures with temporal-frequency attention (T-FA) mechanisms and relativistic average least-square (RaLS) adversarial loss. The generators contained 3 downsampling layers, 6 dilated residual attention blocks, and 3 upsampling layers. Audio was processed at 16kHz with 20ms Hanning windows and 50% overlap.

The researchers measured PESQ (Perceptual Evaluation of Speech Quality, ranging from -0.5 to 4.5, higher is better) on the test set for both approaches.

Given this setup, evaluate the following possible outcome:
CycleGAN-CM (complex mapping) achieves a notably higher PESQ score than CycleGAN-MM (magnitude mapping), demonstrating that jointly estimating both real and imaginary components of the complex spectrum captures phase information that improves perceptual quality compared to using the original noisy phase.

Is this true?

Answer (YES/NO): NO